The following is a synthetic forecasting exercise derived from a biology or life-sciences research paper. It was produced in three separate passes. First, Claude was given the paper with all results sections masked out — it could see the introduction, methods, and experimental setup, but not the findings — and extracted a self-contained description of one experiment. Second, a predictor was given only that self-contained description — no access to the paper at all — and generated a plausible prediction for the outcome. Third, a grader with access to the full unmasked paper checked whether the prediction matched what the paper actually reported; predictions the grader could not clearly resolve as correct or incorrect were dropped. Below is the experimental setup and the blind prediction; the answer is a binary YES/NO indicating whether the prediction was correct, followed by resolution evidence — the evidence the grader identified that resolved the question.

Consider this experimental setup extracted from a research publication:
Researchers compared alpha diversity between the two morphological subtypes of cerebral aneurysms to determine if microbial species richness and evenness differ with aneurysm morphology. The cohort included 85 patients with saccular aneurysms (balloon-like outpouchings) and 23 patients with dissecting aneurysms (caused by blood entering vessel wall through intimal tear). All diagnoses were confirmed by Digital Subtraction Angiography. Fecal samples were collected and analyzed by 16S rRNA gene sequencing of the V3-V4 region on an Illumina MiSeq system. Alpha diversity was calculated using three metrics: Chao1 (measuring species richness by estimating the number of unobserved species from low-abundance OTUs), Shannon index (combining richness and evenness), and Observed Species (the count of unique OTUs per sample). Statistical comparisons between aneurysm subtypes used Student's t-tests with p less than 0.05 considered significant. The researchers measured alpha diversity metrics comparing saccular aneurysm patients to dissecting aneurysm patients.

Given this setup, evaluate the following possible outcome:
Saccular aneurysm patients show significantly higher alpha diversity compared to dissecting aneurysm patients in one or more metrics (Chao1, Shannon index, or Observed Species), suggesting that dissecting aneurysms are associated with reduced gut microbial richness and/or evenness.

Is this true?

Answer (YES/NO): NO